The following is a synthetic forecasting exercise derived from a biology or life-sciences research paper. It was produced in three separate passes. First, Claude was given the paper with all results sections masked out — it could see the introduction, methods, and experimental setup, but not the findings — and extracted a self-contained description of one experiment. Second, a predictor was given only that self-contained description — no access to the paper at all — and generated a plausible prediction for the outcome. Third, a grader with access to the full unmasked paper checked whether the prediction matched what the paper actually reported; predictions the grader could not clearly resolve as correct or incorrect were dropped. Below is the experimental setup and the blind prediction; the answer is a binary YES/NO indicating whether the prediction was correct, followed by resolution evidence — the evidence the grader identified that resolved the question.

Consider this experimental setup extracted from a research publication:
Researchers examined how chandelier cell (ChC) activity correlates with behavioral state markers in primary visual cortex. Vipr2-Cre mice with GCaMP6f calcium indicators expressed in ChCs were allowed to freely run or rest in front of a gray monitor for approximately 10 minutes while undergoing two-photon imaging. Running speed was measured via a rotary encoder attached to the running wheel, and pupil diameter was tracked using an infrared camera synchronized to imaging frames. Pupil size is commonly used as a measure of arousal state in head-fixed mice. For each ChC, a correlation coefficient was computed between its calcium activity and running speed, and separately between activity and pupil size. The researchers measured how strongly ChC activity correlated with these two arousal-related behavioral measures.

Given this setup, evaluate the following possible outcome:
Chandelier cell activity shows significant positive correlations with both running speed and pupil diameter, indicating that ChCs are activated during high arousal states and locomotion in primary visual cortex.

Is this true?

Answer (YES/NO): YES